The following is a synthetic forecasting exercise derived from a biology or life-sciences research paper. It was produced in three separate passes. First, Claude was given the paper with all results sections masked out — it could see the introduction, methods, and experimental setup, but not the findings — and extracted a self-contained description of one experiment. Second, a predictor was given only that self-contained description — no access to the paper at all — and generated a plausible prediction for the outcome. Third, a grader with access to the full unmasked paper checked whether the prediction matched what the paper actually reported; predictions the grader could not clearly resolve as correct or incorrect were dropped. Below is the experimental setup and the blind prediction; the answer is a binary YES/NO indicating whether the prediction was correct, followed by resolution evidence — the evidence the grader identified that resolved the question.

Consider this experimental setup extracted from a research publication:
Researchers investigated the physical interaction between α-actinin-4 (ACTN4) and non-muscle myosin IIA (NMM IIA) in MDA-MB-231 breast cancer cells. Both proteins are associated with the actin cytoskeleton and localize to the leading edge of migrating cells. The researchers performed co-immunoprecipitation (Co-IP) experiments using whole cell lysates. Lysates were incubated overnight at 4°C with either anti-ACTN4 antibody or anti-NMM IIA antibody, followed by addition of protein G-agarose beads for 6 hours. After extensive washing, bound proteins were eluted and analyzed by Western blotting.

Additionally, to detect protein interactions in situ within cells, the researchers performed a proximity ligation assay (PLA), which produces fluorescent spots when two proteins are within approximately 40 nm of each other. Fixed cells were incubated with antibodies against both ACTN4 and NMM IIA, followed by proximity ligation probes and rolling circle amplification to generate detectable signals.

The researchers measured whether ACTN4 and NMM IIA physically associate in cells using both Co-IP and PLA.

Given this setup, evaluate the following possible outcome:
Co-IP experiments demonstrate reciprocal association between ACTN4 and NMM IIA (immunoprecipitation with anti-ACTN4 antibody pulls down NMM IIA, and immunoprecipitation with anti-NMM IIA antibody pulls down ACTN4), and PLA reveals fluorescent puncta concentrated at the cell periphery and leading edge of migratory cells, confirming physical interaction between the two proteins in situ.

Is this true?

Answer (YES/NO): YES